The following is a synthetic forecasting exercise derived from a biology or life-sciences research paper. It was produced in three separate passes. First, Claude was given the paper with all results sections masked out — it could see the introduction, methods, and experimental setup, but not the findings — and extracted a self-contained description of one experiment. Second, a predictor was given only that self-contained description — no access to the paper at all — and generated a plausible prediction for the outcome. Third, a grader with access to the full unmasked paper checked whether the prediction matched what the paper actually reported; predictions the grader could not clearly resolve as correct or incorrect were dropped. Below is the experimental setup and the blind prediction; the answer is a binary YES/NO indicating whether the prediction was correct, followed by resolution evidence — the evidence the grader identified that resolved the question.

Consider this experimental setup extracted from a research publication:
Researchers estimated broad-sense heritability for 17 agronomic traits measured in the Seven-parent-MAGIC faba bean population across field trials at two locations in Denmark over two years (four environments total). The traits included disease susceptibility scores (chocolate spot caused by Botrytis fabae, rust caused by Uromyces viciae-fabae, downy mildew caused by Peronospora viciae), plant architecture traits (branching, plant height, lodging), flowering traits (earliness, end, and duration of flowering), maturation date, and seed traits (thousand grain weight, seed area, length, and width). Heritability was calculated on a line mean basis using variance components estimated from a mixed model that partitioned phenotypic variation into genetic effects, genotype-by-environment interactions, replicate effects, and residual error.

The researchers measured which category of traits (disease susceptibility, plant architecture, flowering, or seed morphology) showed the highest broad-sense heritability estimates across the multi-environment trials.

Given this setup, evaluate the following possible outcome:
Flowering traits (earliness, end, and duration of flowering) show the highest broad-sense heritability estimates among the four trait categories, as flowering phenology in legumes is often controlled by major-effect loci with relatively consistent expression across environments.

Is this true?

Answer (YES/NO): NO